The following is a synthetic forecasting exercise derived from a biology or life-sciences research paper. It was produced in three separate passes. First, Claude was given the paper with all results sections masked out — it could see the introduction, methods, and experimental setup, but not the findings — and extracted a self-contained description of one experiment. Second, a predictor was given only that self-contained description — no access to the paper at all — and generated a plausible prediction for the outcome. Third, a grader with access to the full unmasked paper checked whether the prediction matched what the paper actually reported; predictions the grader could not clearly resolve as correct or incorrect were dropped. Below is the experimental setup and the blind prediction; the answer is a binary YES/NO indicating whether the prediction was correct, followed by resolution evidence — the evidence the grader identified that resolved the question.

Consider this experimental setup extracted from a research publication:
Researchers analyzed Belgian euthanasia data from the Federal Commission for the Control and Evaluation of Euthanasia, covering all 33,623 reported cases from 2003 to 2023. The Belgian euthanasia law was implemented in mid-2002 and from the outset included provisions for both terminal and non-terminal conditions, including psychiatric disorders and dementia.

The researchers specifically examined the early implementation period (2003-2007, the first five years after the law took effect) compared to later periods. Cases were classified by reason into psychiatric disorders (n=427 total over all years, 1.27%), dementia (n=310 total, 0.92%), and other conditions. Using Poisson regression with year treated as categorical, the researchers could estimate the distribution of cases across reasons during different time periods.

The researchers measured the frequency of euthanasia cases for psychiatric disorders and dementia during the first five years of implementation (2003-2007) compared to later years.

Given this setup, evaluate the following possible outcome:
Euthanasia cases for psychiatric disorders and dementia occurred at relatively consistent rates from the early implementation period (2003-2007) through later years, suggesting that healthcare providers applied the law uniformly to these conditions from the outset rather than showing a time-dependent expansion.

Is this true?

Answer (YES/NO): NO